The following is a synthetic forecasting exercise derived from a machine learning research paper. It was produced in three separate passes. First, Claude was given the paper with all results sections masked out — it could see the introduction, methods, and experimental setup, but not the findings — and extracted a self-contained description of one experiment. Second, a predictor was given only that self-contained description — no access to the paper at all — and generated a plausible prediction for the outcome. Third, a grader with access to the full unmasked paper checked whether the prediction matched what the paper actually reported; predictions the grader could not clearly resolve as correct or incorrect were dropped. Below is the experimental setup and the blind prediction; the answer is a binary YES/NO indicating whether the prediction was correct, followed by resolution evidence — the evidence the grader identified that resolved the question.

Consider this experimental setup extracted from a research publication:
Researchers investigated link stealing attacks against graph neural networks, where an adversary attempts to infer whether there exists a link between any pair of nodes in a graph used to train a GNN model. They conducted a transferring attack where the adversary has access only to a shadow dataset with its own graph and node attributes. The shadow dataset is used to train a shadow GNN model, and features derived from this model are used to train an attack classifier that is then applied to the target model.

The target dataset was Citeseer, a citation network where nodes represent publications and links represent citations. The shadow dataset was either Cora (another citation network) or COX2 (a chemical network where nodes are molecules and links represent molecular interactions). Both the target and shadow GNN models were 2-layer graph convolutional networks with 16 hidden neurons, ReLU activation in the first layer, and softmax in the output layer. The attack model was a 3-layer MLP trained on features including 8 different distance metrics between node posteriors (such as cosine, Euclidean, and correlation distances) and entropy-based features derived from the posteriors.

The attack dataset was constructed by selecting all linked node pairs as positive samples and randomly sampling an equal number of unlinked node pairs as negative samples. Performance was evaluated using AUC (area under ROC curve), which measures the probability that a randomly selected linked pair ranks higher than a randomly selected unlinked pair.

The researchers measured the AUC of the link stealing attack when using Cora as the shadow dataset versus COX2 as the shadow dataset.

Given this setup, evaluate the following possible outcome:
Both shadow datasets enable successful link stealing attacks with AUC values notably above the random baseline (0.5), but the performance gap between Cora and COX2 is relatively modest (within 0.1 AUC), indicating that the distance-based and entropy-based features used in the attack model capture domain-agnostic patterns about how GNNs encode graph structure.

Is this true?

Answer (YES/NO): YES